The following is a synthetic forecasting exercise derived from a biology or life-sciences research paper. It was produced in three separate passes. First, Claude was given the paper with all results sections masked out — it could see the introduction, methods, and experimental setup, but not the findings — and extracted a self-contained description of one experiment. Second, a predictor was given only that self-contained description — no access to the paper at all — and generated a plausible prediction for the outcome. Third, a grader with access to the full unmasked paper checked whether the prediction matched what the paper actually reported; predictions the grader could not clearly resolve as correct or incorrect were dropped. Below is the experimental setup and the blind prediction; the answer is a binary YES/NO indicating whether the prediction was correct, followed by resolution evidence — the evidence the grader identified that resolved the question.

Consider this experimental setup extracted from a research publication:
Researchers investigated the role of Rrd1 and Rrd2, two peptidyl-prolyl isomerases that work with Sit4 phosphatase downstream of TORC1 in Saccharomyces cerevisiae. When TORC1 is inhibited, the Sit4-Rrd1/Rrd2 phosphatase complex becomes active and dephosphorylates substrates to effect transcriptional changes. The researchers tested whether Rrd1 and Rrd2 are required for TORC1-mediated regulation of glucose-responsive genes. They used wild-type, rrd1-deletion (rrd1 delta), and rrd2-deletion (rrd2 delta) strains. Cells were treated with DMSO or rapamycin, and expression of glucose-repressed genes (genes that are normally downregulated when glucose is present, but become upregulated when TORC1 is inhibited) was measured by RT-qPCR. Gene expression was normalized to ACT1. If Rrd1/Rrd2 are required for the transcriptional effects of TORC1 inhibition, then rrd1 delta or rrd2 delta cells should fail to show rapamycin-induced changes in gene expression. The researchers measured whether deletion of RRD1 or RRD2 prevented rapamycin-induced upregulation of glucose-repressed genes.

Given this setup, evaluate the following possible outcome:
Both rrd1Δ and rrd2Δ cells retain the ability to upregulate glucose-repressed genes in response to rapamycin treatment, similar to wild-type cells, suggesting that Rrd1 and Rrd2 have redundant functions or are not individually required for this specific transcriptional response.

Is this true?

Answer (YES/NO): NO